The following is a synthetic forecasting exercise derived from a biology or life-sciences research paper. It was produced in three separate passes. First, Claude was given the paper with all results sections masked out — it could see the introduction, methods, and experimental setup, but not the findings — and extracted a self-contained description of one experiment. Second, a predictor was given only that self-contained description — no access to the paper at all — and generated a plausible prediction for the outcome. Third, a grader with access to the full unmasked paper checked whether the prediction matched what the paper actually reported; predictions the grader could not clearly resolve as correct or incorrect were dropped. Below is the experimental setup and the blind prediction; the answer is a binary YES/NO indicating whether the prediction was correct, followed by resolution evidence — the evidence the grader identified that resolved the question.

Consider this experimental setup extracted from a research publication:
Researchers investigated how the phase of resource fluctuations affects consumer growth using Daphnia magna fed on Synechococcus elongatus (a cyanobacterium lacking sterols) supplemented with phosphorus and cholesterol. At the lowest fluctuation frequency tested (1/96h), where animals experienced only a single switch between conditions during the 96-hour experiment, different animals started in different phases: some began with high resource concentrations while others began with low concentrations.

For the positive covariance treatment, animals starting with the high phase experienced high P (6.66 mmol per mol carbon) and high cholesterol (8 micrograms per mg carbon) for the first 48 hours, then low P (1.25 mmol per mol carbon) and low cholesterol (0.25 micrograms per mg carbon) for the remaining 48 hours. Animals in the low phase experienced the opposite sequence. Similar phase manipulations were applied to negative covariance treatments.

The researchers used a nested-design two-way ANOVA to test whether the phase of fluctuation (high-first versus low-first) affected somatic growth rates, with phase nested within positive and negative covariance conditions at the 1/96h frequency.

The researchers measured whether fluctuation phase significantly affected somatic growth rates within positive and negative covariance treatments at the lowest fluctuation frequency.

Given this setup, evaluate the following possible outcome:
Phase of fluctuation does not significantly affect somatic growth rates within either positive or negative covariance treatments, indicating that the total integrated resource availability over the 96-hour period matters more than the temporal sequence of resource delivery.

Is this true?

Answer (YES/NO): NO